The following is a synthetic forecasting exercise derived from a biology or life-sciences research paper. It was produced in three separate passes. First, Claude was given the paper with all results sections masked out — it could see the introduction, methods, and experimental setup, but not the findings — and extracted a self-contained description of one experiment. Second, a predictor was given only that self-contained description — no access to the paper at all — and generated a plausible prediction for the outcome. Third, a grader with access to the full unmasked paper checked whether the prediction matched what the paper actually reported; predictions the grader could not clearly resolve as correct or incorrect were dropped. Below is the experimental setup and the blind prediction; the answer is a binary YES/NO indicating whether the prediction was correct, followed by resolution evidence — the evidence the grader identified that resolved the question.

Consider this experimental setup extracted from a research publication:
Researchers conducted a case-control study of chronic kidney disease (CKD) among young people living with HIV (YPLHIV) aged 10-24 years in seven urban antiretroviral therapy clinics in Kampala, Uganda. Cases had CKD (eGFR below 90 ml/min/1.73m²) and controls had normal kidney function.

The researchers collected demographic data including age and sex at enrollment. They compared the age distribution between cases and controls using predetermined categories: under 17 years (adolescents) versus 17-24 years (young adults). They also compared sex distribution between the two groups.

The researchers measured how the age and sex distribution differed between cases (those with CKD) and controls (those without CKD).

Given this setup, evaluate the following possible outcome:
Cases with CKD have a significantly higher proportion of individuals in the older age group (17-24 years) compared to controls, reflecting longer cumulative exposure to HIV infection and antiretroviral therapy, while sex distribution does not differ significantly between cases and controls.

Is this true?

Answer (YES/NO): NO